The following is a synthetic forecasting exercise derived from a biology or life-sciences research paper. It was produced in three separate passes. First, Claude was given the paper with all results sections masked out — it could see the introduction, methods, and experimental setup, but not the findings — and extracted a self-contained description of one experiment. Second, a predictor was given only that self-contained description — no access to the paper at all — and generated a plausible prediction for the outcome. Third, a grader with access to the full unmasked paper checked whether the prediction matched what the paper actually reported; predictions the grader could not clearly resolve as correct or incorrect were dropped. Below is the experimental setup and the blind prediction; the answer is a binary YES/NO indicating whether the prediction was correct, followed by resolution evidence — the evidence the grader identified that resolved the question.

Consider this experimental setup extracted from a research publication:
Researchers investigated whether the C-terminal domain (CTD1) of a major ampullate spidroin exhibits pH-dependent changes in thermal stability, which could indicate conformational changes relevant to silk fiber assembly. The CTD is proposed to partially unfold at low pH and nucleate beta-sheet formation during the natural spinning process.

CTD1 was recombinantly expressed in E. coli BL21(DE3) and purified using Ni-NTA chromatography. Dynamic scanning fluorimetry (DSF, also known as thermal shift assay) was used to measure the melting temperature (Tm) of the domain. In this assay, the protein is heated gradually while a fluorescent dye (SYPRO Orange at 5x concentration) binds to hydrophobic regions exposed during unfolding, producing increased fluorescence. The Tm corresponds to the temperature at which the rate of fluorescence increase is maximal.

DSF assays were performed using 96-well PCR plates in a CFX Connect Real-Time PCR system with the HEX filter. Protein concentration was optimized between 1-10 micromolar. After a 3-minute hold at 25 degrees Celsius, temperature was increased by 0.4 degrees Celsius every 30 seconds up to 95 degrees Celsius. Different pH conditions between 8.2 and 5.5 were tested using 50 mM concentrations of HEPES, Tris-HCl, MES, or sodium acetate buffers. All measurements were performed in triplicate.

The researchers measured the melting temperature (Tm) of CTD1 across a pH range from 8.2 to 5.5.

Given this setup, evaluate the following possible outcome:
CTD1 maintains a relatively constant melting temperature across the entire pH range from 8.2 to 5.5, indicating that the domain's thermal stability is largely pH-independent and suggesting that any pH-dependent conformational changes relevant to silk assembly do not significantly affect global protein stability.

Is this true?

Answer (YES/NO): NO